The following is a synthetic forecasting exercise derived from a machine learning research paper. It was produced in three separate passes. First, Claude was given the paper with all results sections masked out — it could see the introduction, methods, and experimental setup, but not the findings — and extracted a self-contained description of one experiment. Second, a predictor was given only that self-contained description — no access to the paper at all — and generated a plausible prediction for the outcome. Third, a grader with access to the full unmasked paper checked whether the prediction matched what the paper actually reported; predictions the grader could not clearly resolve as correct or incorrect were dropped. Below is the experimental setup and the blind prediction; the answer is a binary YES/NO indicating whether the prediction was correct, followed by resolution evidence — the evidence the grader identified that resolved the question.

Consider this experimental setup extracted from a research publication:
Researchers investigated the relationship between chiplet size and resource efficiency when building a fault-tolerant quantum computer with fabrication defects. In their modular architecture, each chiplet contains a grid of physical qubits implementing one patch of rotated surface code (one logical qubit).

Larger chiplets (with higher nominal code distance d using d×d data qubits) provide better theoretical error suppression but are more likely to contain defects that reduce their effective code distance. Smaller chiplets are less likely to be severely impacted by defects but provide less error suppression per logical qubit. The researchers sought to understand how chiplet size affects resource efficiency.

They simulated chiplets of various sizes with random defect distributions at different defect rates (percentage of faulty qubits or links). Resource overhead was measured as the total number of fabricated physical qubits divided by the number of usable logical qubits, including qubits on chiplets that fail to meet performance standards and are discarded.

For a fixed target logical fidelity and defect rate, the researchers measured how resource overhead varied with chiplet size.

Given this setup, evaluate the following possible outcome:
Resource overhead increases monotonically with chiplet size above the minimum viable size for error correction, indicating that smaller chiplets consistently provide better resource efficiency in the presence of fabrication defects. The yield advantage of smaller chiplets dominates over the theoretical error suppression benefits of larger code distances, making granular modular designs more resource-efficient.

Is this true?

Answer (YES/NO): NO